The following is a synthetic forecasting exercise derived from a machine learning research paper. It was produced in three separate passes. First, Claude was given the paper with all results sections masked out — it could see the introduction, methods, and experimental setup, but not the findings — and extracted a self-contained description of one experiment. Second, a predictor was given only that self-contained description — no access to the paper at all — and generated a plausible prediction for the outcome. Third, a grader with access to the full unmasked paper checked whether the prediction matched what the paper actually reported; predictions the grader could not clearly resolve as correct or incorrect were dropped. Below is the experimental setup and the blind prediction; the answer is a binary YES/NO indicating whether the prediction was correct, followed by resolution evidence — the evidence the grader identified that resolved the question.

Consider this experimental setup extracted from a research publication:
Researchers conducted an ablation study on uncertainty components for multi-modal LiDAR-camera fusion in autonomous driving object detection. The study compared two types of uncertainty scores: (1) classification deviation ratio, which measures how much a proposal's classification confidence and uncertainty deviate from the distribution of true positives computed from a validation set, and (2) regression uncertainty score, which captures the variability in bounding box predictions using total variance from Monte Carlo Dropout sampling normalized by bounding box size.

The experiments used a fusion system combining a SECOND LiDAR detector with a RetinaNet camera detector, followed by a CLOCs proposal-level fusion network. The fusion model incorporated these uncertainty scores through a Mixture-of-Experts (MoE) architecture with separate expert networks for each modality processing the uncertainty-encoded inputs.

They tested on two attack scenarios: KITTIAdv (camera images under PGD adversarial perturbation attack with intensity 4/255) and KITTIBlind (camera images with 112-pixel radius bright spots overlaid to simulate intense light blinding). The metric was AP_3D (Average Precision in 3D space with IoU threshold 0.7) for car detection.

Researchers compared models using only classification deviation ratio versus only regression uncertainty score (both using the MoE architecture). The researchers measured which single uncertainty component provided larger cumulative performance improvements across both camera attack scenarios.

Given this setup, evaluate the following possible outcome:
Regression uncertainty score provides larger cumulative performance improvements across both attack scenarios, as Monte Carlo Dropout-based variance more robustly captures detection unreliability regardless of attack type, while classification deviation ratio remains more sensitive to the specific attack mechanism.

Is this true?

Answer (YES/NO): NO